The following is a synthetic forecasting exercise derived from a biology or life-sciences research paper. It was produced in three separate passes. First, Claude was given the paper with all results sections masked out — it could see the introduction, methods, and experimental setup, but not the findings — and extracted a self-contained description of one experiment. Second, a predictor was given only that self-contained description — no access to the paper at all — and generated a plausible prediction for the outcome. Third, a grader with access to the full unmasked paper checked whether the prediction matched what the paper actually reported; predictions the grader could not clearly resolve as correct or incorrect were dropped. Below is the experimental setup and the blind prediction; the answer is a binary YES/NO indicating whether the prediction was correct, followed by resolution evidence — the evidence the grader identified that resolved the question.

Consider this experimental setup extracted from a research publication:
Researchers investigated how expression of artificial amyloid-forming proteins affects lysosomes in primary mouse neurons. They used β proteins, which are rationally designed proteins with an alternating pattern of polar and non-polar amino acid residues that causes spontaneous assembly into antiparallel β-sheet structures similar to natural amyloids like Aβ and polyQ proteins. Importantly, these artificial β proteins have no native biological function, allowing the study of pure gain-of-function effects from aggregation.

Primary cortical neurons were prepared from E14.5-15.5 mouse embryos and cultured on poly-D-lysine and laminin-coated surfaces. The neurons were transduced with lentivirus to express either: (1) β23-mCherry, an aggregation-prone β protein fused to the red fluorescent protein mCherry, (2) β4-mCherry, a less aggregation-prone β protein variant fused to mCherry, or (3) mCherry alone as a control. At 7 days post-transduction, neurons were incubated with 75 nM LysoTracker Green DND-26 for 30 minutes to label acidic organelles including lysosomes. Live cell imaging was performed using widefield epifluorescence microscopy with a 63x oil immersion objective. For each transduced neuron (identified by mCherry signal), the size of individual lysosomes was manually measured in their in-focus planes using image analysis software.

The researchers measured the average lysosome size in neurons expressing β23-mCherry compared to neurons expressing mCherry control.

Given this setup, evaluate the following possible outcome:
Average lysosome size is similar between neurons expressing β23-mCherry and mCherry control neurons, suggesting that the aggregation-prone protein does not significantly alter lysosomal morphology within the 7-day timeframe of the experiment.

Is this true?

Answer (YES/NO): NO